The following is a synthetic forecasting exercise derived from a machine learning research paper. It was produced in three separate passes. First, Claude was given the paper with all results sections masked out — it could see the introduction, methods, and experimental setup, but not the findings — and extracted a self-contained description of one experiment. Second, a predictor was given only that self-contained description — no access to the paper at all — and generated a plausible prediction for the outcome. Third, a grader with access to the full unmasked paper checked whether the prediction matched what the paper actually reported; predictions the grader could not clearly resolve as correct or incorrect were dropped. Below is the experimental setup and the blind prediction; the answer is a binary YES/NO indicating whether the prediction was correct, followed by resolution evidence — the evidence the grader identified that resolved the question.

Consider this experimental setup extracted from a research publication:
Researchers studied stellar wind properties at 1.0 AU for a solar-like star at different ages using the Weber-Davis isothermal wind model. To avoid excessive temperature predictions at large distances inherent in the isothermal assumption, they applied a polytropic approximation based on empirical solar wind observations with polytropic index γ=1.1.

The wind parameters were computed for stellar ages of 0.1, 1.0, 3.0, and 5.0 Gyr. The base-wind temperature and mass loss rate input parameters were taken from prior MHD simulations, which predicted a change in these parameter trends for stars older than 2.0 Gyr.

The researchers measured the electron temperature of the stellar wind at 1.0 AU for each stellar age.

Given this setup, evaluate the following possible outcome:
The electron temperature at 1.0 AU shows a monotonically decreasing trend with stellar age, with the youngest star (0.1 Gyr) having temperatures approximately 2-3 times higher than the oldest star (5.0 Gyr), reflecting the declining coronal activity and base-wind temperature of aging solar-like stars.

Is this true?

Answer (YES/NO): NO